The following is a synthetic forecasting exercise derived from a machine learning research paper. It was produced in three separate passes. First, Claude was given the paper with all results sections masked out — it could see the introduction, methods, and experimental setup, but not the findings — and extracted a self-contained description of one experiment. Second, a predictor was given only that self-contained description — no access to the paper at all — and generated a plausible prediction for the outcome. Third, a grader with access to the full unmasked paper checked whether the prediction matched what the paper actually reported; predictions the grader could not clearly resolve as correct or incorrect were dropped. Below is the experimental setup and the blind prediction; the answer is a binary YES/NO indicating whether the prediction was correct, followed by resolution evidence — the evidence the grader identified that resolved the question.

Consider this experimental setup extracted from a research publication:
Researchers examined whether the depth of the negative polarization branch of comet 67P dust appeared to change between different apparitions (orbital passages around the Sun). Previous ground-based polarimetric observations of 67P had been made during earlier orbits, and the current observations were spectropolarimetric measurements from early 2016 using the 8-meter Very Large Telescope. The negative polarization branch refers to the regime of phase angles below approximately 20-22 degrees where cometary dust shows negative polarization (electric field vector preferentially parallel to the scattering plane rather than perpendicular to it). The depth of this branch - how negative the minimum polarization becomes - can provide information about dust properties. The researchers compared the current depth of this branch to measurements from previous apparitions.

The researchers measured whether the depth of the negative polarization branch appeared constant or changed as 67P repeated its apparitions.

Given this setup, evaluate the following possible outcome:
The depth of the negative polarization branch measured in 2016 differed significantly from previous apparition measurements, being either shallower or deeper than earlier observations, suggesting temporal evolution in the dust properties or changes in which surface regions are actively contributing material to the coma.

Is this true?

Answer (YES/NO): NO